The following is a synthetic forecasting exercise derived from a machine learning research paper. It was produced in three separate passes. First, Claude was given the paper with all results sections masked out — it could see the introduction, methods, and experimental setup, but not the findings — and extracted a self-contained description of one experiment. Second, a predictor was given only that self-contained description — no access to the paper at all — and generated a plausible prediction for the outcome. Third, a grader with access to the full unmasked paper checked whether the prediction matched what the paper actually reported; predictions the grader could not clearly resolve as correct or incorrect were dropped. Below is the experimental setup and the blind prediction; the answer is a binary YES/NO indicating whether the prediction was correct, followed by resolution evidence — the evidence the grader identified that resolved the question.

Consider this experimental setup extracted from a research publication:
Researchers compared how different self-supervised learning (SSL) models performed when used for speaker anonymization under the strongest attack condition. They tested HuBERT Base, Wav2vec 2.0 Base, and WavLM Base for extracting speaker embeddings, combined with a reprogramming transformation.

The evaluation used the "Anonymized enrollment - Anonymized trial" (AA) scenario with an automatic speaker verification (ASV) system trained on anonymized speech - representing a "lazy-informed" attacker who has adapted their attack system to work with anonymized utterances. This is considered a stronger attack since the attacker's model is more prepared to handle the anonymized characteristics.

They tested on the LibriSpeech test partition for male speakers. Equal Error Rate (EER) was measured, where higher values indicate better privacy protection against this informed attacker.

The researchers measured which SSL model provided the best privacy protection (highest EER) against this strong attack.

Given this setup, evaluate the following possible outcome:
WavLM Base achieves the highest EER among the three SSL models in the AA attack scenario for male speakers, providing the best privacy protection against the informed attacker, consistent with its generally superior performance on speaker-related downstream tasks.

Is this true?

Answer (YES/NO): NO